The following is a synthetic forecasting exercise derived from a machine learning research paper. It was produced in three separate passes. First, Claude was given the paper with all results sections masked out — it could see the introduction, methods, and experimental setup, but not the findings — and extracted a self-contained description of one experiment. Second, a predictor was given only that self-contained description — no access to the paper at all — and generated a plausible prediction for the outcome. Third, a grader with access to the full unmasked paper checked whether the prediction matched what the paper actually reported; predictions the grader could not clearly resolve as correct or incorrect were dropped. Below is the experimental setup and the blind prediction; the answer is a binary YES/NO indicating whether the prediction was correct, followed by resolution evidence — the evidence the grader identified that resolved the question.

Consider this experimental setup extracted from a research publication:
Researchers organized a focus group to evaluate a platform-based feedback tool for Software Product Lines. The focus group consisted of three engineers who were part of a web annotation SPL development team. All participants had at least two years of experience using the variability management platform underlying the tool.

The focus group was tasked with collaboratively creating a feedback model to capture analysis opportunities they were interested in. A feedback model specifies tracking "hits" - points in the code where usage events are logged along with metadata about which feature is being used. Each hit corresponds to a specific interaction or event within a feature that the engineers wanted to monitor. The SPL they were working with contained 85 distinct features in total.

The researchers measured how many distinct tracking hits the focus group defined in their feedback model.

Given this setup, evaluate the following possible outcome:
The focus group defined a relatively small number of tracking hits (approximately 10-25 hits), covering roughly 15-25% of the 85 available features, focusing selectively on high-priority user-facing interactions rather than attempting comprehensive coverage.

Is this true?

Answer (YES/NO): NO